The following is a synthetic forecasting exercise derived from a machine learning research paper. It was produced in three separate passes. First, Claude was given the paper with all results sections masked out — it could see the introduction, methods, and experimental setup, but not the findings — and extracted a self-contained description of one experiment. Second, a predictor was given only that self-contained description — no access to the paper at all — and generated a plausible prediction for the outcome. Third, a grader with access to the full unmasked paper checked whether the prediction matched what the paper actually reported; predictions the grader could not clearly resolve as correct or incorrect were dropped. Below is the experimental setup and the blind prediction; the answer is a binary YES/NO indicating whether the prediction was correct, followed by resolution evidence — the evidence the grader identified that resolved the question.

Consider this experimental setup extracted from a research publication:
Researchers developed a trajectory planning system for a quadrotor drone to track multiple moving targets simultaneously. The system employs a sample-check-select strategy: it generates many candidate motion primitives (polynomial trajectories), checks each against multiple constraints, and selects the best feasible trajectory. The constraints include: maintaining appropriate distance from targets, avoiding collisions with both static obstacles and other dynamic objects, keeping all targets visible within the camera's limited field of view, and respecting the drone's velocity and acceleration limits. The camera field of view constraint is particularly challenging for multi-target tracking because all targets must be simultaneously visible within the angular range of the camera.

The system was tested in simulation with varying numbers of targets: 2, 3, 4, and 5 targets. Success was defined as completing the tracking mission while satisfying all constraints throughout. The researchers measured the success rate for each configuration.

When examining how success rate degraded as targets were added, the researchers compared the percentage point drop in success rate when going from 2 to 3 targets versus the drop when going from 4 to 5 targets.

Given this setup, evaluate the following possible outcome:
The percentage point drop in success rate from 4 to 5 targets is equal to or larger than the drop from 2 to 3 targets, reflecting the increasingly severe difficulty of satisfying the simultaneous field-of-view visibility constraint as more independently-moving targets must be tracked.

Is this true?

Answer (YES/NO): NO